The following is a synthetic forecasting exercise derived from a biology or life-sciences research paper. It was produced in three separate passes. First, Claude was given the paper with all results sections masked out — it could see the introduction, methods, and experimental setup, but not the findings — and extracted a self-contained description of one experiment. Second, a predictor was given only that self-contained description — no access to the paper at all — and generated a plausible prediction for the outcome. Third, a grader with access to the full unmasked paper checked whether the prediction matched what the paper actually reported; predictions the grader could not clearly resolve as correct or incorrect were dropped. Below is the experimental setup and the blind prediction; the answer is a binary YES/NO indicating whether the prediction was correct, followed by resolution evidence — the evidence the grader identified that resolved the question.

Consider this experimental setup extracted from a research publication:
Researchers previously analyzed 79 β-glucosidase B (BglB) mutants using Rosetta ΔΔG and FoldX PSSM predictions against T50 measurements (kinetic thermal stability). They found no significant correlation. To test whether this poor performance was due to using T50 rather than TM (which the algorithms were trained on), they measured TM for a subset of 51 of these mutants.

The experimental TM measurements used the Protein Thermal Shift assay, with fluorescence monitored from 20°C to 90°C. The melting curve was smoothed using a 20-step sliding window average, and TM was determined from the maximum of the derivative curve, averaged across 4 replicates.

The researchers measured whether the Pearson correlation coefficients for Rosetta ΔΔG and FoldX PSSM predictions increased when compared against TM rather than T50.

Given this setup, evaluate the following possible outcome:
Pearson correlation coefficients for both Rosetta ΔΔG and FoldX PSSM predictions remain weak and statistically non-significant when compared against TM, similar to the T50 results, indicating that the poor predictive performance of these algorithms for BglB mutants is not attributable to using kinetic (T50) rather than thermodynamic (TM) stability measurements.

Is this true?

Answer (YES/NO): YES